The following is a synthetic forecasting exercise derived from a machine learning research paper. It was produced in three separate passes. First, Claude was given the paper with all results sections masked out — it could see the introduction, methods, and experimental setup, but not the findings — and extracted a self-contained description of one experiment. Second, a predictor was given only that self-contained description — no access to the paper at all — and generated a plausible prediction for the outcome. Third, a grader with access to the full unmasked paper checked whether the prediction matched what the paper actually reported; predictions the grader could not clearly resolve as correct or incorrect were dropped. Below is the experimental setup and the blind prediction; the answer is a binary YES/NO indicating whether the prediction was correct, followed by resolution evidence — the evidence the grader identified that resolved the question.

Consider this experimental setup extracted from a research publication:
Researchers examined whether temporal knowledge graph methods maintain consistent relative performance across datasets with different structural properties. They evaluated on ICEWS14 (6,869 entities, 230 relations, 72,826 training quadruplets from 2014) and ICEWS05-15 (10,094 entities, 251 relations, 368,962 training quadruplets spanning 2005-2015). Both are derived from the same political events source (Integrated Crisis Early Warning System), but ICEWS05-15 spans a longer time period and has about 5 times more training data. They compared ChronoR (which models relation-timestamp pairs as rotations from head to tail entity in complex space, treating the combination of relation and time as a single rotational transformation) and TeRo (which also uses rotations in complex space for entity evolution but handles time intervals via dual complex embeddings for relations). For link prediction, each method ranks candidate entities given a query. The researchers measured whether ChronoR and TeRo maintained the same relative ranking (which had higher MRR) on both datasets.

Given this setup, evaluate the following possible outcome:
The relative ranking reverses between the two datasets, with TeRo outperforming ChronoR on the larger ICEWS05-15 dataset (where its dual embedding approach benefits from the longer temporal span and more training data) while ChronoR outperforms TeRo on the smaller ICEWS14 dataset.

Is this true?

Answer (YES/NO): NO